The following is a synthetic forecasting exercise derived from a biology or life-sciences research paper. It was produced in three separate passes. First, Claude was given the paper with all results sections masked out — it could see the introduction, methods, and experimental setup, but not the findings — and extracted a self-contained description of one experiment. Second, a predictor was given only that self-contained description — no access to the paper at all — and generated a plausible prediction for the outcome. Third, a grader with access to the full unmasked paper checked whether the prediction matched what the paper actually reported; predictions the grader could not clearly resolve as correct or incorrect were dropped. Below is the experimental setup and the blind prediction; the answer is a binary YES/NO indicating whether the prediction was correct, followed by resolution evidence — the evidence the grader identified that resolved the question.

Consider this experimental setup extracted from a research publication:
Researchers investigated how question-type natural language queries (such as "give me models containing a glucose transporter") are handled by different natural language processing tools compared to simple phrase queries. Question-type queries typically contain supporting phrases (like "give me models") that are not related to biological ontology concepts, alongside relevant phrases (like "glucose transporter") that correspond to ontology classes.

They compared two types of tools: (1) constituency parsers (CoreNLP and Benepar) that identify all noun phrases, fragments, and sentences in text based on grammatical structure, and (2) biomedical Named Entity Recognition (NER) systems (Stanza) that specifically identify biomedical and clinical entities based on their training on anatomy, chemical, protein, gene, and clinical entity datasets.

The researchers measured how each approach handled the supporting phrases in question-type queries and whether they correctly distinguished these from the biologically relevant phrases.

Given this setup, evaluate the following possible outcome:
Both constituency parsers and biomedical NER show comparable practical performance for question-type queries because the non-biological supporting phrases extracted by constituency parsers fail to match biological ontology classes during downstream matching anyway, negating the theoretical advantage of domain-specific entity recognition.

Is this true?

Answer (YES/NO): NO